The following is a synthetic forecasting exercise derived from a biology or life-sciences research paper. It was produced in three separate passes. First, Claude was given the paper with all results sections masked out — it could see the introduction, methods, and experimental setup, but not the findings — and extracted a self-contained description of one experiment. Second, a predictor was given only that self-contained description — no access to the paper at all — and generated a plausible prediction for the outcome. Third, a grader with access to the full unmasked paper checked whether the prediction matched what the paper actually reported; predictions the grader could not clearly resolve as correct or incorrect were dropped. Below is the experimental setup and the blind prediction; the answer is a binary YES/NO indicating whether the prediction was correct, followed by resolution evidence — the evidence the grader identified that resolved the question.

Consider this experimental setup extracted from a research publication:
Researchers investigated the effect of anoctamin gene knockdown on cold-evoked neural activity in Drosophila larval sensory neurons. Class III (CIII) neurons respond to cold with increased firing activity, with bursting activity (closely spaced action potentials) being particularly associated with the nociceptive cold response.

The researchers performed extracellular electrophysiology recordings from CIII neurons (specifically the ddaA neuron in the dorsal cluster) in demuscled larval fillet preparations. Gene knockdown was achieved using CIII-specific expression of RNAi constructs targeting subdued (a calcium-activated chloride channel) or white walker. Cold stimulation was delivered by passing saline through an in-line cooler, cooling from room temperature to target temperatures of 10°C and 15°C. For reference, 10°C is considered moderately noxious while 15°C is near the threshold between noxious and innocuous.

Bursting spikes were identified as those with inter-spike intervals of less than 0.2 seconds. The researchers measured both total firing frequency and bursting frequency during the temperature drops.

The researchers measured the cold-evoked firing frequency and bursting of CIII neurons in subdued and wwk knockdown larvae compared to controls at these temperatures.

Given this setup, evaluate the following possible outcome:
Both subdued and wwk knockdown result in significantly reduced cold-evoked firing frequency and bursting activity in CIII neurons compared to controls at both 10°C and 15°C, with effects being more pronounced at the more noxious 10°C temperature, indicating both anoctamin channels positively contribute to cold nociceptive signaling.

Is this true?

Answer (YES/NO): NO